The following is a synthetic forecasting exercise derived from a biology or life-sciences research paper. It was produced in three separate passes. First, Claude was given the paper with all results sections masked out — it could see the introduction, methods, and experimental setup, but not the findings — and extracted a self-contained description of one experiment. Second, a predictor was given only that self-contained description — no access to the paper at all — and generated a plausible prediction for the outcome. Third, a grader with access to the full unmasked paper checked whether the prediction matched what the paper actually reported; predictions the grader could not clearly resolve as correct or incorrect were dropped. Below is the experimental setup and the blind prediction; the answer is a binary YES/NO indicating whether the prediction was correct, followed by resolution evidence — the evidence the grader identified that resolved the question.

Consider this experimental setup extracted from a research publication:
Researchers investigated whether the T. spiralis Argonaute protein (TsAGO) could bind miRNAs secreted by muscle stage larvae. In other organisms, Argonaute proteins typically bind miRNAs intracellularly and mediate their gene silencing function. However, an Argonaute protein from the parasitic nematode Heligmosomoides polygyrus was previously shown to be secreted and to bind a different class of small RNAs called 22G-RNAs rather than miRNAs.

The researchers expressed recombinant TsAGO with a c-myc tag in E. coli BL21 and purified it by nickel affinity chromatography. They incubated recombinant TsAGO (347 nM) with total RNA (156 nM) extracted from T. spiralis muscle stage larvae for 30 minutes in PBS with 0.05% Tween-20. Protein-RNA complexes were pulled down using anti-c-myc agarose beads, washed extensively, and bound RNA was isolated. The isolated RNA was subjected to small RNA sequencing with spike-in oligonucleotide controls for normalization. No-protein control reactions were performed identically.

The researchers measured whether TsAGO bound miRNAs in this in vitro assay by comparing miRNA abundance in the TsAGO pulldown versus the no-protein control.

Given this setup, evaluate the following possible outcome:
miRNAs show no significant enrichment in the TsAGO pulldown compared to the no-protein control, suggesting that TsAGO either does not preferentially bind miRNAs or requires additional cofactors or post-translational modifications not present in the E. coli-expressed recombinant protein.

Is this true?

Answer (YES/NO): NO